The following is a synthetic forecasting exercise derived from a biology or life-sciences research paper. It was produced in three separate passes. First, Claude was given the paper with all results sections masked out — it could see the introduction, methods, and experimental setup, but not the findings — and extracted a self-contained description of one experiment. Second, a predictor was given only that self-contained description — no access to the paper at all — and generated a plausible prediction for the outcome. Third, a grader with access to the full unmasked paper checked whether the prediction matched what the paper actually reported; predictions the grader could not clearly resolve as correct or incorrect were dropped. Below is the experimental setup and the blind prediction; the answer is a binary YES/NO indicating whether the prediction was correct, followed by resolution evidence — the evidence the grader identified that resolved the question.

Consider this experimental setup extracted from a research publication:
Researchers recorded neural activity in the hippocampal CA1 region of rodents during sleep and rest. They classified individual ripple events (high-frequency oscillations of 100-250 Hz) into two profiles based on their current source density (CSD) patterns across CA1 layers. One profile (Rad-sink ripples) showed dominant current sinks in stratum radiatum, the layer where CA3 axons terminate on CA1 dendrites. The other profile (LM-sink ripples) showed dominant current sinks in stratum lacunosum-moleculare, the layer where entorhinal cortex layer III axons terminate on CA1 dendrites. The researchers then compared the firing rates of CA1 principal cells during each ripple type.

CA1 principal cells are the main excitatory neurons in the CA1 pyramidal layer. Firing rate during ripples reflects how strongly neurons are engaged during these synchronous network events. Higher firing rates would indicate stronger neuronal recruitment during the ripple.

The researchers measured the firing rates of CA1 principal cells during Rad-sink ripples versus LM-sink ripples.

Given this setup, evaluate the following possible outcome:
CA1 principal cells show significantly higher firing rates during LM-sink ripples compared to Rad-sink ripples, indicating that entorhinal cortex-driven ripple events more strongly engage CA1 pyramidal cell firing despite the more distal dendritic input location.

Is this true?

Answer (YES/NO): NO